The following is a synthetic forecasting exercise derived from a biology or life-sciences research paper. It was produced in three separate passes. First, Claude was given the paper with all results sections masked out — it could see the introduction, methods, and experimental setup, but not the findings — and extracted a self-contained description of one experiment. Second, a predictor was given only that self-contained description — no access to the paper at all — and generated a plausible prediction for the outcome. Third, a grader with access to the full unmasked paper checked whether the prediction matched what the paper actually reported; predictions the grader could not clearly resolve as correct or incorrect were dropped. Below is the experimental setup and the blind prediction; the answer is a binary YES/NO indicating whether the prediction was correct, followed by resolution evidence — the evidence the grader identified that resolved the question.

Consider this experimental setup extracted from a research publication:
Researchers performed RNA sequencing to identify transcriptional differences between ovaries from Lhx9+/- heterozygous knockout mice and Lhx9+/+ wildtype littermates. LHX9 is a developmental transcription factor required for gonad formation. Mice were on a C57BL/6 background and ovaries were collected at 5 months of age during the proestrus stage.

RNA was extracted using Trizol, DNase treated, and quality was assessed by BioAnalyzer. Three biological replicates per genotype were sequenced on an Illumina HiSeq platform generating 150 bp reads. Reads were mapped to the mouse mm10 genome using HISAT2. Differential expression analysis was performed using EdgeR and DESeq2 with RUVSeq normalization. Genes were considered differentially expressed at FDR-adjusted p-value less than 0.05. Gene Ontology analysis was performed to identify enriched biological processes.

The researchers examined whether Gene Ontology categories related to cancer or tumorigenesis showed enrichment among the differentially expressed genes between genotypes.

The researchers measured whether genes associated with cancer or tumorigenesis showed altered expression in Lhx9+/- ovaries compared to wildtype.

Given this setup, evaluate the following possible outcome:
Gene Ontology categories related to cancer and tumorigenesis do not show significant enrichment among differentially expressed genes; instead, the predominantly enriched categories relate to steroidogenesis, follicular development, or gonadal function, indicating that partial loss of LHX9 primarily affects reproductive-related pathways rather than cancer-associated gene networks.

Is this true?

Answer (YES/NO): NO